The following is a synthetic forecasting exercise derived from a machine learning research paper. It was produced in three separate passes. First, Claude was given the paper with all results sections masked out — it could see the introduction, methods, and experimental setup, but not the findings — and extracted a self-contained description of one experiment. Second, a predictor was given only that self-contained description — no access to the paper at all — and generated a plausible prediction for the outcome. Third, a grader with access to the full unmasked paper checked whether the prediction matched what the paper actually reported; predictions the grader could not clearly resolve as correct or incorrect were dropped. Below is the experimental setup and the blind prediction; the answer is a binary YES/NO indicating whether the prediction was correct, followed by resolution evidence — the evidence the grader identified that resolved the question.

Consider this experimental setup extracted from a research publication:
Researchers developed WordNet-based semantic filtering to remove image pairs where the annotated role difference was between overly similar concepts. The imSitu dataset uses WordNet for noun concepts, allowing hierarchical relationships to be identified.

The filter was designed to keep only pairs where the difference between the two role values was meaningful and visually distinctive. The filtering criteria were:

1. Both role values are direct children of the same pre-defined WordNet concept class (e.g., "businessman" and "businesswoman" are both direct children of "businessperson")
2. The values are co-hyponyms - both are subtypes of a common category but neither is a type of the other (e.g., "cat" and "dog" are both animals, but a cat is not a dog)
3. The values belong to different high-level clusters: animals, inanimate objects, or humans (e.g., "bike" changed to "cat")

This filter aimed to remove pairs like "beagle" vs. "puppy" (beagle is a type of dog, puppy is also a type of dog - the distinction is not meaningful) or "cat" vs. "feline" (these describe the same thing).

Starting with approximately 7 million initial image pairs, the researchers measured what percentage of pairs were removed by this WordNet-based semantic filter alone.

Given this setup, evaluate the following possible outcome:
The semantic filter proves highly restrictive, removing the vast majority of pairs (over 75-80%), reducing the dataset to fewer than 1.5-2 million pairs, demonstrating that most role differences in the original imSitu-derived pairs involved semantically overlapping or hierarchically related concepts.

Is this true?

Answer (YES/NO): NO